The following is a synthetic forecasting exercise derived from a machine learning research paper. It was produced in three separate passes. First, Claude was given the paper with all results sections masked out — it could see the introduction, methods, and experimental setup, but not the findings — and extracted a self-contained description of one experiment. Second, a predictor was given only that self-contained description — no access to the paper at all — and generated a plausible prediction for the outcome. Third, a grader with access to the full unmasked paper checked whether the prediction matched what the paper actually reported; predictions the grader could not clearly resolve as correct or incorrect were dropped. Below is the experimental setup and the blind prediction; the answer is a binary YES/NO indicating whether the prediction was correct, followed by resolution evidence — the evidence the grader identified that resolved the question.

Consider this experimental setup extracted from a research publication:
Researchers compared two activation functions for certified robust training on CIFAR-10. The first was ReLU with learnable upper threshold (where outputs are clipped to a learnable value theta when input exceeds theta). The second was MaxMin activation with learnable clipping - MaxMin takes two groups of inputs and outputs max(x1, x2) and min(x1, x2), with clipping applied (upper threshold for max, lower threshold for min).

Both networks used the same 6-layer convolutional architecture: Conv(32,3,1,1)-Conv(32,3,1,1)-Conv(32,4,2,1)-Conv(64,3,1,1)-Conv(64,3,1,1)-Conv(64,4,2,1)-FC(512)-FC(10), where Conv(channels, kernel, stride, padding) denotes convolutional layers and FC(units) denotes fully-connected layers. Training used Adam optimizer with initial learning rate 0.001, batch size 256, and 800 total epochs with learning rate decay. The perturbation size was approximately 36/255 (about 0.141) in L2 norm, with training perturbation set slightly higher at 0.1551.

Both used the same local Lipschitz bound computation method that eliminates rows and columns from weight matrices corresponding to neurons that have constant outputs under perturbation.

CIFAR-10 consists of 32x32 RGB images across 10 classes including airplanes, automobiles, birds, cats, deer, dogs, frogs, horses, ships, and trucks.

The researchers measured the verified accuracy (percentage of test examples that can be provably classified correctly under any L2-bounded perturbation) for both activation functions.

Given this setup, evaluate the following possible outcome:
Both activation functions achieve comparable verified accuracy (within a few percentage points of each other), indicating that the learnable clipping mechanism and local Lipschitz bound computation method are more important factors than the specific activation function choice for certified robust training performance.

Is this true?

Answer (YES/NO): NO